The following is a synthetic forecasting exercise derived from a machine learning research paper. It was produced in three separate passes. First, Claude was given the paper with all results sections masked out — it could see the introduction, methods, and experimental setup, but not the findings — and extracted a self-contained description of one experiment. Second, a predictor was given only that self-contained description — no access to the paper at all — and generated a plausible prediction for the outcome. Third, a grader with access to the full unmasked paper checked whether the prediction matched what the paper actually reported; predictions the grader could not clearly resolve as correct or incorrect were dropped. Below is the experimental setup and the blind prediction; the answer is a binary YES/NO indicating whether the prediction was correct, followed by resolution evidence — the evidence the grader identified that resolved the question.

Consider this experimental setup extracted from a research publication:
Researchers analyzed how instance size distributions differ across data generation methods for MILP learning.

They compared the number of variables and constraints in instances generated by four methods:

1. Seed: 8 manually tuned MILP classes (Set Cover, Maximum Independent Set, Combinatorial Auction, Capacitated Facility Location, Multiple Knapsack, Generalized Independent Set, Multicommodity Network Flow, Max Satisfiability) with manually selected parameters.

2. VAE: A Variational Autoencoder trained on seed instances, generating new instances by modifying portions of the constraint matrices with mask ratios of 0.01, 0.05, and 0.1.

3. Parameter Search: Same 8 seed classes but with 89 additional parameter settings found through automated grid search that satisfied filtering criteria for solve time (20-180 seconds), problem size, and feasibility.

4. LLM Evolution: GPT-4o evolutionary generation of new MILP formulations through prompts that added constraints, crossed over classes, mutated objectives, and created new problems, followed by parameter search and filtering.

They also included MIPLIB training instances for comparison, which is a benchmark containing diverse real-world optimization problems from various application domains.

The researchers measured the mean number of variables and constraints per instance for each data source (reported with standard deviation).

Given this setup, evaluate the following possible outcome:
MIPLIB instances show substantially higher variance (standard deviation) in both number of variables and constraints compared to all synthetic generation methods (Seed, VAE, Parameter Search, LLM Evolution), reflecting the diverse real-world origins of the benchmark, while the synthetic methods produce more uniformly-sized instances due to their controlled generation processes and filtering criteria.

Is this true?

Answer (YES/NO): YES